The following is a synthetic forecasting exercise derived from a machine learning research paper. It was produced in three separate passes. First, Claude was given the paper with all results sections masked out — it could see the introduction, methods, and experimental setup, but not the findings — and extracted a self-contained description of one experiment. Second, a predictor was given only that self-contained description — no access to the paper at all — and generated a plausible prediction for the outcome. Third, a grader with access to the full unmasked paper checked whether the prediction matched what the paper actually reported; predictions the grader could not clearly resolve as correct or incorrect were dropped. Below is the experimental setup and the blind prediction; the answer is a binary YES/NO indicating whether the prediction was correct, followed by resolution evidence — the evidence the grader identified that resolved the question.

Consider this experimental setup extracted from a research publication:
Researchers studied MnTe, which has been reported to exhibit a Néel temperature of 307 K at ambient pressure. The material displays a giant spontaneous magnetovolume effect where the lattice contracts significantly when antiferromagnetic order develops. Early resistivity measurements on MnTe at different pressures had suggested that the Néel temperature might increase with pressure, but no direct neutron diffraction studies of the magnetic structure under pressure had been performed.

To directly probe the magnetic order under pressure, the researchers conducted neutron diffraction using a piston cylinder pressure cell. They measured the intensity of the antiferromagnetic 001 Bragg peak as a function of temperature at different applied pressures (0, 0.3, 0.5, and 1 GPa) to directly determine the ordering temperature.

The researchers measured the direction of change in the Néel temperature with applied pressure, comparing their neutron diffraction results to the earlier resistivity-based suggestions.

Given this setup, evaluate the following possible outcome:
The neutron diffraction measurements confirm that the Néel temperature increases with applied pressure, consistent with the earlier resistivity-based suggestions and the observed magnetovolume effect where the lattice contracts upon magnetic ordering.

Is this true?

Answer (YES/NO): YES